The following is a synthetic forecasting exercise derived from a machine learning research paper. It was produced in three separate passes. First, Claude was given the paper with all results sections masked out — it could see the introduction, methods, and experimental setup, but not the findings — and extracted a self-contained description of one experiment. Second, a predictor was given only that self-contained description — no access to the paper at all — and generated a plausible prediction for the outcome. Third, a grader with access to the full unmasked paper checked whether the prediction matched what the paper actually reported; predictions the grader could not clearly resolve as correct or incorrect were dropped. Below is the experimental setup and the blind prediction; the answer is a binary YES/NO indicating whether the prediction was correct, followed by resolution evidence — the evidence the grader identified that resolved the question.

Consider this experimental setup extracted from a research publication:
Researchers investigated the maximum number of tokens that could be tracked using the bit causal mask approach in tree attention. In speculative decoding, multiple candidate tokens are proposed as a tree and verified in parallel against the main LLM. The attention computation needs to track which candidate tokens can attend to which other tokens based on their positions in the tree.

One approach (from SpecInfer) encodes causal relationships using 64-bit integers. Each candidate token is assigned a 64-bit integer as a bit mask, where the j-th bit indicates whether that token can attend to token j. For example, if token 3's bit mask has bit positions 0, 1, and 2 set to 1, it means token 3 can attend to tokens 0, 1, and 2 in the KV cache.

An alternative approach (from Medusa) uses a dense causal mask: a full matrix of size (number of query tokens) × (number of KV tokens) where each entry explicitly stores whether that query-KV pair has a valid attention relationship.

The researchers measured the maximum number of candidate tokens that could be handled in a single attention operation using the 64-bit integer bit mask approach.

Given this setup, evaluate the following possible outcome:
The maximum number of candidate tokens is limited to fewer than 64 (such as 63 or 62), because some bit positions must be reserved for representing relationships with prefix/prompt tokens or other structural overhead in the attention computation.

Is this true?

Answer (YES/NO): NO